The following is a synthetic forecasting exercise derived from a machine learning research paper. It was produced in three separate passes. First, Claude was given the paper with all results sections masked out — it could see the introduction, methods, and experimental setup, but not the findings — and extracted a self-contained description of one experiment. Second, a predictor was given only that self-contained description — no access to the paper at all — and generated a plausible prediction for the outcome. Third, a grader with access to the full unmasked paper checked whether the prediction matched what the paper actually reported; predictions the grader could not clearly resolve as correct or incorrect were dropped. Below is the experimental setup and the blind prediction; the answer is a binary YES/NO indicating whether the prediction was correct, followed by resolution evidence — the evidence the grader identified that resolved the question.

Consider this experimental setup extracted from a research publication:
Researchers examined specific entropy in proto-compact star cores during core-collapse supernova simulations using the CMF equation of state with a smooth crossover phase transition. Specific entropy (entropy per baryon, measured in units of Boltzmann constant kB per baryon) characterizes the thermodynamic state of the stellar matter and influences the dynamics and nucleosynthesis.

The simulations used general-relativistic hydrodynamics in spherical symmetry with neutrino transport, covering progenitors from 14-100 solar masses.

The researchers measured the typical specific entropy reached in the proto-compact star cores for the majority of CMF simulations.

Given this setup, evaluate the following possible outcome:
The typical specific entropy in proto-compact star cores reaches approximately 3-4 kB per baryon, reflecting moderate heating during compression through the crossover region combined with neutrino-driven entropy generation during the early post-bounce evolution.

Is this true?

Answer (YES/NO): NO